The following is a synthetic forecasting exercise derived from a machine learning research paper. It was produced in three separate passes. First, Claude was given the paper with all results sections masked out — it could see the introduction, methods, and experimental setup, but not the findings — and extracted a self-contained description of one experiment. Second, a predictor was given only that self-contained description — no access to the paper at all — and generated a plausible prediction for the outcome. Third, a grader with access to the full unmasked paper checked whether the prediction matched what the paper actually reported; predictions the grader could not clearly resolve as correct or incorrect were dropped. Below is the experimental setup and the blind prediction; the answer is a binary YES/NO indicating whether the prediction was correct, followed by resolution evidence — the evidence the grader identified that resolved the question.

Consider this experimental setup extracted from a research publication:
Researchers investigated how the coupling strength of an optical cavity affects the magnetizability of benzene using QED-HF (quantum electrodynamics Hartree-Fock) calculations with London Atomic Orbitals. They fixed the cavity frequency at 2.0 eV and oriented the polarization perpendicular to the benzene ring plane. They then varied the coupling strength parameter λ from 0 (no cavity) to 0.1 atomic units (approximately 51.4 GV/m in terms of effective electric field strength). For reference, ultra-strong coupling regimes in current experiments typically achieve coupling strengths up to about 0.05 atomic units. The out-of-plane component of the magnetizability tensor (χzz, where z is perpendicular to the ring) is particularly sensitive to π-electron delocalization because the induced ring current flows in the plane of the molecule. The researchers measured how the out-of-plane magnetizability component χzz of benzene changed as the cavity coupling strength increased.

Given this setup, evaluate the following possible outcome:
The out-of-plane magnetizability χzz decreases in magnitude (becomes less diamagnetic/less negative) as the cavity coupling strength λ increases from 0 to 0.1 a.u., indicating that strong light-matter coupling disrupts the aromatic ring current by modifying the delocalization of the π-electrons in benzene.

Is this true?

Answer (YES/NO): YES